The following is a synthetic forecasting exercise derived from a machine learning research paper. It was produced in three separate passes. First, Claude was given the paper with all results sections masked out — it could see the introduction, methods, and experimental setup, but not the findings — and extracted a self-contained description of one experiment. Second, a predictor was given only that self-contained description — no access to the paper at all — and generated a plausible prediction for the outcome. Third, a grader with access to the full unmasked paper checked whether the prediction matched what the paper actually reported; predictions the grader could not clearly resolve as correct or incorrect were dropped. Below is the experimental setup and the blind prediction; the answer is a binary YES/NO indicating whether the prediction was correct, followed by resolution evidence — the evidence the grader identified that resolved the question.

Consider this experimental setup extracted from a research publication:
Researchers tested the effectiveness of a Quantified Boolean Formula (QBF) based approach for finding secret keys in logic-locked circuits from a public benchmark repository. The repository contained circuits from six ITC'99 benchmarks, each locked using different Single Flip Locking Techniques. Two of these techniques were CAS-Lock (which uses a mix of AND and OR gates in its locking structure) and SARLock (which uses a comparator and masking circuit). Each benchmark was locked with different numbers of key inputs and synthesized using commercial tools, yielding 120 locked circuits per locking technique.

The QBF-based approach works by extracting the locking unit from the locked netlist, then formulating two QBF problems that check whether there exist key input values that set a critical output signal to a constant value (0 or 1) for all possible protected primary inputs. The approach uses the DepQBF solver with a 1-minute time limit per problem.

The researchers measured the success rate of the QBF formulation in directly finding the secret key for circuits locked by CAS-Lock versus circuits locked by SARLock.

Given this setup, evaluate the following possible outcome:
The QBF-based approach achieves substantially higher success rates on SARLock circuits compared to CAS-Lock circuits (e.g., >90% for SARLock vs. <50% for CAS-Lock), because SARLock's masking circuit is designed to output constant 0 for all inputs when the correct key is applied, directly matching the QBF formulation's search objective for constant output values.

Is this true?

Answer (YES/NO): NO